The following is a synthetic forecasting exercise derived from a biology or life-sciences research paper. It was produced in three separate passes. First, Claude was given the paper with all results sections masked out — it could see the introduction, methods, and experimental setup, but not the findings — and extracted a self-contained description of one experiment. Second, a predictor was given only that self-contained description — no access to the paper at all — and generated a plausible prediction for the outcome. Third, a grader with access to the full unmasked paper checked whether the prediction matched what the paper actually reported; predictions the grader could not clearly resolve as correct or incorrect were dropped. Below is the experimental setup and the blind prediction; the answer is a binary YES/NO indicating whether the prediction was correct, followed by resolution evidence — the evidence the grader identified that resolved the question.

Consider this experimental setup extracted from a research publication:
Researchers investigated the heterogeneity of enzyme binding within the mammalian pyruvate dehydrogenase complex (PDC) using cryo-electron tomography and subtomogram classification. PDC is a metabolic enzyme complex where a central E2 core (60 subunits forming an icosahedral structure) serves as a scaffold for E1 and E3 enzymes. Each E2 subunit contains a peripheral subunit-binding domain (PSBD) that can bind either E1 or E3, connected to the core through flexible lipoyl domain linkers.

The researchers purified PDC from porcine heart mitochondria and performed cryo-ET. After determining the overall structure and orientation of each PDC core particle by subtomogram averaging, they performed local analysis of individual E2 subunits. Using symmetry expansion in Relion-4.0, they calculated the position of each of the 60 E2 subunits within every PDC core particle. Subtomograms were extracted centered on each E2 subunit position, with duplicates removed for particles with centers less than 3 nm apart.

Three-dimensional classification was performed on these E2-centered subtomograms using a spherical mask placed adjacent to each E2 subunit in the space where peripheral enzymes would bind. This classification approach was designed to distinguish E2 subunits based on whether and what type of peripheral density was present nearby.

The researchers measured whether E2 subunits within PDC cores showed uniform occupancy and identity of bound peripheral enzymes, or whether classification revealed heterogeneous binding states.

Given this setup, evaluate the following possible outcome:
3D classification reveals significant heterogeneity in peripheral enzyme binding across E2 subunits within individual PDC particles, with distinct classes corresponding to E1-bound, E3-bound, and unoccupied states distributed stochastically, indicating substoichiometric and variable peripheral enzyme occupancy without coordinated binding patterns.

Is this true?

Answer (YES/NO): YES